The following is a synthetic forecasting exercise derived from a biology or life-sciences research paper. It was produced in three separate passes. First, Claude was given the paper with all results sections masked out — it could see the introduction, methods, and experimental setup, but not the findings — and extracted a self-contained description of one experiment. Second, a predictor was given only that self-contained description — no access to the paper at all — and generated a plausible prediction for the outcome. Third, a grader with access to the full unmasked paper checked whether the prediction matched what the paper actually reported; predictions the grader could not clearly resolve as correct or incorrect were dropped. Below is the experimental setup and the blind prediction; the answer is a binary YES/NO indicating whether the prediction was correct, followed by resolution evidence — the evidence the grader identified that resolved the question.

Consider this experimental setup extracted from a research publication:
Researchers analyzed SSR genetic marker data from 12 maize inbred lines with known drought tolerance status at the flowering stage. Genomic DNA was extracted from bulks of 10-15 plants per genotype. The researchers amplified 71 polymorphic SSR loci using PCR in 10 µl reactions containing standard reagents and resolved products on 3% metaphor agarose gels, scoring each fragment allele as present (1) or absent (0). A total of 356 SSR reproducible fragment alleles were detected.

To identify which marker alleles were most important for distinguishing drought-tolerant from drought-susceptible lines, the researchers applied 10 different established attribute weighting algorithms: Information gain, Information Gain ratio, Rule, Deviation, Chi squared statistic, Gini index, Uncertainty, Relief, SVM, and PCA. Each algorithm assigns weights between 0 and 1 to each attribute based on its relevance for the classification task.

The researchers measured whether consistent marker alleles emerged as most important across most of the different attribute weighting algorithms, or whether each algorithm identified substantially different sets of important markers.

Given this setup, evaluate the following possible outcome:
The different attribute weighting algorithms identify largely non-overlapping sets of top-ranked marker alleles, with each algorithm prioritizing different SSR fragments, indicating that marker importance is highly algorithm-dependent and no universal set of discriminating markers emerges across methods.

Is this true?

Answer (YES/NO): NO